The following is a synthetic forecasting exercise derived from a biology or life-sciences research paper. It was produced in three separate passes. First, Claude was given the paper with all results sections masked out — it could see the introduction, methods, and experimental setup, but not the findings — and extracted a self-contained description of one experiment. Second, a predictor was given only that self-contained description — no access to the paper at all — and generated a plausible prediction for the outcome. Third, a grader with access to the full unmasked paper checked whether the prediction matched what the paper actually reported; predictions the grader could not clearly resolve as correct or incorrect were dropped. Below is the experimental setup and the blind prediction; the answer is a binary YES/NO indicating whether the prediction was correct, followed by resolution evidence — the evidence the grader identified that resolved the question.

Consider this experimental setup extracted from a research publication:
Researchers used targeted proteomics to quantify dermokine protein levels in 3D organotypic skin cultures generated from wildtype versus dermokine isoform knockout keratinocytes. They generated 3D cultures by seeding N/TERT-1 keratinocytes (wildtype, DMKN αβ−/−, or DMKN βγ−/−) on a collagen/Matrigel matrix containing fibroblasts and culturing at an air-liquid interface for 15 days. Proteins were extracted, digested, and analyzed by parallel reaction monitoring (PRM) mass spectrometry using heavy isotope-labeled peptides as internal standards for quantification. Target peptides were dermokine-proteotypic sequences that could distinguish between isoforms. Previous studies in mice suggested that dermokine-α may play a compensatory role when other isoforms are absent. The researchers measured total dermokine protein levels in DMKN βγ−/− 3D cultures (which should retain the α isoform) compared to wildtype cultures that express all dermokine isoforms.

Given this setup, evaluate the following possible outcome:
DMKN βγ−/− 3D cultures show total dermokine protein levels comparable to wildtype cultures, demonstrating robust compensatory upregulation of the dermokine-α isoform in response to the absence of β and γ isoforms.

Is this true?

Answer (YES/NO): NO